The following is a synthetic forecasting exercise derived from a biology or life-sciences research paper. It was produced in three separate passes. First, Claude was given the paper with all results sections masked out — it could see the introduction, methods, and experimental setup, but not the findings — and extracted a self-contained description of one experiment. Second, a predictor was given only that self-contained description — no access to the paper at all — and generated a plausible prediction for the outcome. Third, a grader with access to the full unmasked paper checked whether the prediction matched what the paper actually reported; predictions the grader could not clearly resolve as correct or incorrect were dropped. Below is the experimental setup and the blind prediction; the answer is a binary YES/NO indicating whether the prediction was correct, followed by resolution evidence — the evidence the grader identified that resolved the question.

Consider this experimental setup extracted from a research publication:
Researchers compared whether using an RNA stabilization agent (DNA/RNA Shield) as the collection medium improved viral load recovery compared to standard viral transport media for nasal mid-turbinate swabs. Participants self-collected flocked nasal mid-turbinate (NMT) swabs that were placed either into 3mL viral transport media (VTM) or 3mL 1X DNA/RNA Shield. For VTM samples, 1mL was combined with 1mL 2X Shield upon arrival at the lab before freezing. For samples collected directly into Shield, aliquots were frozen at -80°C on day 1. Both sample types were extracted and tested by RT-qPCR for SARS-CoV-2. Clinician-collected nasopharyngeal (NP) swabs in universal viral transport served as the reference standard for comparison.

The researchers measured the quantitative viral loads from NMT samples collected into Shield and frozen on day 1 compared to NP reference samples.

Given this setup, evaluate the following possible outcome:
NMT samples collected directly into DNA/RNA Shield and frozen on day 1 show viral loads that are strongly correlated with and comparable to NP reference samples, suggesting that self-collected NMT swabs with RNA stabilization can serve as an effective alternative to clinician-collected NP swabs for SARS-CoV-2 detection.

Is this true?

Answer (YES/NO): YES